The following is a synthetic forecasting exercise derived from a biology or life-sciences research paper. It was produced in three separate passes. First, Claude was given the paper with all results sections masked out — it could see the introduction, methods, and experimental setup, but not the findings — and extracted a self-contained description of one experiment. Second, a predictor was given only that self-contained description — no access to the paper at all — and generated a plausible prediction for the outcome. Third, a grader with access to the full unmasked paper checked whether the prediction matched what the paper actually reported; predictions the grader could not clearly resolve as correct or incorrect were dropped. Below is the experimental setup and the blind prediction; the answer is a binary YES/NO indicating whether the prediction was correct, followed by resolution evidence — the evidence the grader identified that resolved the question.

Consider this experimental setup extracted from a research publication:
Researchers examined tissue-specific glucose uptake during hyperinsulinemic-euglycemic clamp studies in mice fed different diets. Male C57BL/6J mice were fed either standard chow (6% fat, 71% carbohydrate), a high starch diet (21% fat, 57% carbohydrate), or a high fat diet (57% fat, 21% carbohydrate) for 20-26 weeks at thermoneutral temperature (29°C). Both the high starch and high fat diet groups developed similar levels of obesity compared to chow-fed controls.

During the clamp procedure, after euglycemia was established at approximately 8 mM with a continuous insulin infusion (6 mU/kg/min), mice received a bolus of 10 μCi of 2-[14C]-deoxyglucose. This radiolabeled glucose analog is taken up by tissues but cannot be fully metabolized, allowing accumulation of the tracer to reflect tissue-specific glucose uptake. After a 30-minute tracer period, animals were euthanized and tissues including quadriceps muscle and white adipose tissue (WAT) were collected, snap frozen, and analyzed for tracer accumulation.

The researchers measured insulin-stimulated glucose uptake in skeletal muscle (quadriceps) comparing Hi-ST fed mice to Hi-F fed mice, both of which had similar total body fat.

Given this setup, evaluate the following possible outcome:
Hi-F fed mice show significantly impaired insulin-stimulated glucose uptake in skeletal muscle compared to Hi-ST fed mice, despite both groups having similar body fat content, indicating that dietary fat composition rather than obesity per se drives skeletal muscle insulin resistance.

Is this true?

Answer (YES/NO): YES